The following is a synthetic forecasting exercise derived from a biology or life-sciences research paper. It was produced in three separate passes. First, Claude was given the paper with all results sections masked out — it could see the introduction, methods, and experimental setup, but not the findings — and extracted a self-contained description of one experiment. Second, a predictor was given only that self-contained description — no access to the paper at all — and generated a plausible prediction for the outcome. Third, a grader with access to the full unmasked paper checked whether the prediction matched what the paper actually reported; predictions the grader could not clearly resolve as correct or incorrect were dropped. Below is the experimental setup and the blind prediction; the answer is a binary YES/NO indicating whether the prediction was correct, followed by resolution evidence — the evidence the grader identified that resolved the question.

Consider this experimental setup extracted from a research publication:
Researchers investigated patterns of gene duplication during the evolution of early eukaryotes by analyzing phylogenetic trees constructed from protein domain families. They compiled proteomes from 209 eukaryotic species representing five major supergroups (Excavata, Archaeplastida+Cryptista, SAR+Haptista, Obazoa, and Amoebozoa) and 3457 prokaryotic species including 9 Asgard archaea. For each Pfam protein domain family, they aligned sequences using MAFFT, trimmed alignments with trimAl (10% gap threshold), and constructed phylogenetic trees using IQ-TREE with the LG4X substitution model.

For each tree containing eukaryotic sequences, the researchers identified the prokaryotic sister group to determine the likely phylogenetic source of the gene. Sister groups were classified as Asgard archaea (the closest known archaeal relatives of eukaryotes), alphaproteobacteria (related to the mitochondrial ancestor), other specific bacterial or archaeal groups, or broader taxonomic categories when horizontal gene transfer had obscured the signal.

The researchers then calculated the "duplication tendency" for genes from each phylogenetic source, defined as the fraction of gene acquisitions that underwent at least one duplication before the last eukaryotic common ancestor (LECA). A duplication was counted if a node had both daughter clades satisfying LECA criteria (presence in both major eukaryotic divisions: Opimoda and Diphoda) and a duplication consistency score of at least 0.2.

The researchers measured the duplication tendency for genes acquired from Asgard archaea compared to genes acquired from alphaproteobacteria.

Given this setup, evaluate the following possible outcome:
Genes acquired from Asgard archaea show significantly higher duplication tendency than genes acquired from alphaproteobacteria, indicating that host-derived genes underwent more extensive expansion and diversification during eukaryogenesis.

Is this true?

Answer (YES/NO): YES